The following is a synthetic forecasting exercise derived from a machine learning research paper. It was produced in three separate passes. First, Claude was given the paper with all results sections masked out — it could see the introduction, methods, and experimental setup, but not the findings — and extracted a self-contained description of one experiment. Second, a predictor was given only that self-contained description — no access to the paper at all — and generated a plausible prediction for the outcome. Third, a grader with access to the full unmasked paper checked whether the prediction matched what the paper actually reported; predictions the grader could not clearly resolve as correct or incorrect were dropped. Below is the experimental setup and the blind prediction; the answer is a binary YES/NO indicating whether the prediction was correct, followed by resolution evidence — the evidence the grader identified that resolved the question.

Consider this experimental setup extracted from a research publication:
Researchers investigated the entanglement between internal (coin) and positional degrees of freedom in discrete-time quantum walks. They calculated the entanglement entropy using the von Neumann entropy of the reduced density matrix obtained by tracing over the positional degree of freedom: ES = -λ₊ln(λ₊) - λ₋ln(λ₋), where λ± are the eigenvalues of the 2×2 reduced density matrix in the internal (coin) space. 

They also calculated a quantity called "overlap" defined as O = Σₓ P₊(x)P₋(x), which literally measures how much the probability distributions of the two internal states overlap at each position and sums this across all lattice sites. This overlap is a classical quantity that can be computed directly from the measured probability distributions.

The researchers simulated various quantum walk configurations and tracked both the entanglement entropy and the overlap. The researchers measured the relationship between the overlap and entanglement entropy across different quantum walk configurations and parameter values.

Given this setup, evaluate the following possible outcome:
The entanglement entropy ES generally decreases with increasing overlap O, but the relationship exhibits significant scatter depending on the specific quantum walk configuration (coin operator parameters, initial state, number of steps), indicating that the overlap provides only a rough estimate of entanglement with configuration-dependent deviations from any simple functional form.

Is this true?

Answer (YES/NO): NO